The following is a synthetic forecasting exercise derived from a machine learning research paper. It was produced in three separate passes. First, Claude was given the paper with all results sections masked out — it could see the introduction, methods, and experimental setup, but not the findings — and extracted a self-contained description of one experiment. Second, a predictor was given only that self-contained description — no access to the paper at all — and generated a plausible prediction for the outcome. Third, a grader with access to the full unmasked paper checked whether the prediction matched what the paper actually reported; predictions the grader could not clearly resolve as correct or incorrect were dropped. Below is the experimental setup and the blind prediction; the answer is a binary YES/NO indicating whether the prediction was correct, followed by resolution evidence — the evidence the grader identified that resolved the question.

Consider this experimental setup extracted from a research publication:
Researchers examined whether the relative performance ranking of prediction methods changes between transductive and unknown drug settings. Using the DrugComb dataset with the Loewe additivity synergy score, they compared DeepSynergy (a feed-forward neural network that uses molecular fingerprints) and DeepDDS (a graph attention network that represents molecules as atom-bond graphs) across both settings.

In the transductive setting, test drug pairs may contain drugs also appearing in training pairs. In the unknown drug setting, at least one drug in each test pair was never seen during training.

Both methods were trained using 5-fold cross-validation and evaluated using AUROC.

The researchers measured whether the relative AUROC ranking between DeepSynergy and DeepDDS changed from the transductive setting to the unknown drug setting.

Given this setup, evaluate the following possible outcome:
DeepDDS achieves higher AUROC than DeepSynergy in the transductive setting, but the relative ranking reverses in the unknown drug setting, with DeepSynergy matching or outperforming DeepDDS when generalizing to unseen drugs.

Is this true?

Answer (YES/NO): NO